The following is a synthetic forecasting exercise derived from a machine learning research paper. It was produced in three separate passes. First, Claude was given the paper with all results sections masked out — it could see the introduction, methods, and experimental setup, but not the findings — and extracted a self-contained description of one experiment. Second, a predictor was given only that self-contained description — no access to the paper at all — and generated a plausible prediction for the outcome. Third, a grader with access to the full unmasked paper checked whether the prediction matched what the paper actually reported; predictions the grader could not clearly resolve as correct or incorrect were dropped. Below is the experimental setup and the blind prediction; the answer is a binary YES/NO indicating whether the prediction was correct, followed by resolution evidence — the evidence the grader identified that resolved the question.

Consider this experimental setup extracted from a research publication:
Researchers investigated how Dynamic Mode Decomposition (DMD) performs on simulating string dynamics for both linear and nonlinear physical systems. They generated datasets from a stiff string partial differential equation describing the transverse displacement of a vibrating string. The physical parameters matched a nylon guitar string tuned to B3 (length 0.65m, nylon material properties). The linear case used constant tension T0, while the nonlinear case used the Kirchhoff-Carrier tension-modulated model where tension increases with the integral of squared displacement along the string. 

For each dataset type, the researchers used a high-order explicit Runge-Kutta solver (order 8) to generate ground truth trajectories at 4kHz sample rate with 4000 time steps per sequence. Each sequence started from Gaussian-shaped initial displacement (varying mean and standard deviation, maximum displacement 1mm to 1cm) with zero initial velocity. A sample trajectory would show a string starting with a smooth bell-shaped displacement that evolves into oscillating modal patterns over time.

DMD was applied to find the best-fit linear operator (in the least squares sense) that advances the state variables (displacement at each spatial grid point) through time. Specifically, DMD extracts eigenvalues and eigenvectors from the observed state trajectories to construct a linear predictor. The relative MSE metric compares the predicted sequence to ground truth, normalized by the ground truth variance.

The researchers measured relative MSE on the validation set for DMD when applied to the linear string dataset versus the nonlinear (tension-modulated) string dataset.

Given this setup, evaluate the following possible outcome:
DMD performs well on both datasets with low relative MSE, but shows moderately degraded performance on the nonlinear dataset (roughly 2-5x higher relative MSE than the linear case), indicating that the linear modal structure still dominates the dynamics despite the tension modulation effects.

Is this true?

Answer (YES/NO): NO